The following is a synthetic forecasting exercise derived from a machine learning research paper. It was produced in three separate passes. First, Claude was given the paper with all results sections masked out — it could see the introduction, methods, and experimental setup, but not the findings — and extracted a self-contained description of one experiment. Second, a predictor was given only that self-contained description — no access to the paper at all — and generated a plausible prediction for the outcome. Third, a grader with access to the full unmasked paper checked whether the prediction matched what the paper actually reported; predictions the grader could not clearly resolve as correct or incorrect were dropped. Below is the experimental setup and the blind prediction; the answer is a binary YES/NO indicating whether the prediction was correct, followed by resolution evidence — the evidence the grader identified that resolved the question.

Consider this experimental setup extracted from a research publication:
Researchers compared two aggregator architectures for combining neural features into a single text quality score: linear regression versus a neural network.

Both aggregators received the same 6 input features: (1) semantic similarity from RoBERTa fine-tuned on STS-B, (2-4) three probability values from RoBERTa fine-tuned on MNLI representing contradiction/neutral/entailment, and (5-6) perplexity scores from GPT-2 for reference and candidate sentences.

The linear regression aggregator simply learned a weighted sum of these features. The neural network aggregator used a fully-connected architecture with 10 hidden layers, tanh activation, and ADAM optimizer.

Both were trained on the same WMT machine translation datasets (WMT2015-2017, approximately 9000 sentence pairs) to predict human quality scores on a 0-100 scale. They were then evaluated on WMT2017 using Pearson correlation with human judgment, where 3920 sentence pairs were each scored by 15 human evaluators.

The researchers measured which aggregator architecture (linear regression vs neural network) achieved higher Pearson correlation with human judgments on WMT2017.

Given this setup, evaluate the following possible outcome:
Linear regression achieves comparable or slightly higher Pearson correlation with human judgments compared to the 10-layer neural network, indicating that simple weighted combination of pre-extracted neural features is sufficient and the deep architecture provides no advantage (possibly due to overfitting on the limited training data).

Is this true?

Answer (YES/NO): NO